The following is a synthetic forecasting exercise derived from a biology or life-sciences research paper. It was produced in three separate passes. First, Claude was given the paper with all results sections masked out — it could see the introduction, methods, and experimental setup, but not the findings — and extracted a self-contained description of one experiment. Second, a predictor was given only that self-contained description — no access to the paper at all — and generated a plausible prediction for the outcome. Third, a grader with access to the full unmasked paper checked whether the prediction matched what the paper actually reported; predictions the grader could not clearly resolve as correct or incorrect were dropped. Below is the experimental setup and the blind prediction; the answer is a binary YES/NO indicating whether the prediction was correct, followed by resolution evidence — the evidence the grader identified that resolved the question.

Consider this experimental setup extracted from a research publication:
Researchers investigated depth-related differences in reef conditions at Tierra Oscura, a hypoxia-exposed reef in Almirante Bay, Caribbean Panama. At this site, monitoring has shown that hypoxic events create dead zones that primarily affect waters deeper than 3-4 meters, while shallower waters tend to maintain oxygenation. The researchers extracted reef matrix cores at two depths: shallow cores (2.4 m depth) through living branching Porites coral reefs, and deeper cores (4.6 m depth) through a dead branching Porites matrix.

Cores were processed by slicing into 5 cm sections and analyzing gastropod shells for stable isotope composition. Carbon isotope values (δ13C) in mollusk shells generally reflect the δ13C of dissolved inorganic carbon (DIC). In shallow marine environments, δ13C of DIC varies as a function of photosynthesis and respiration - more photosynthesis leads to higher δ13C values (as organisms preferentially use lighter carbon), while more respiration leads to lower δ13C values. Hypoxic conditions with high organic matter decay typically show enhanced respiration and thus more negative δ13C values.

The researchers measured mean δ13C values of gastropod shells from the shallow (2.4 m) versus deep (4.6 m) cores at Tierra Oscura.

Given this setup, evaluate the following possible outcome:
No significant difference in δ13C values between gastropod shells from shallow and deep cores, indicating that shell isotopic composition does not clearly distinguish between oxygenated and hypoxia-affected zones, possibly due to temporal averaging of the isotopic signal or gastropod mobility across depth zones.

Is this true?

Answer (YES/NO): YES